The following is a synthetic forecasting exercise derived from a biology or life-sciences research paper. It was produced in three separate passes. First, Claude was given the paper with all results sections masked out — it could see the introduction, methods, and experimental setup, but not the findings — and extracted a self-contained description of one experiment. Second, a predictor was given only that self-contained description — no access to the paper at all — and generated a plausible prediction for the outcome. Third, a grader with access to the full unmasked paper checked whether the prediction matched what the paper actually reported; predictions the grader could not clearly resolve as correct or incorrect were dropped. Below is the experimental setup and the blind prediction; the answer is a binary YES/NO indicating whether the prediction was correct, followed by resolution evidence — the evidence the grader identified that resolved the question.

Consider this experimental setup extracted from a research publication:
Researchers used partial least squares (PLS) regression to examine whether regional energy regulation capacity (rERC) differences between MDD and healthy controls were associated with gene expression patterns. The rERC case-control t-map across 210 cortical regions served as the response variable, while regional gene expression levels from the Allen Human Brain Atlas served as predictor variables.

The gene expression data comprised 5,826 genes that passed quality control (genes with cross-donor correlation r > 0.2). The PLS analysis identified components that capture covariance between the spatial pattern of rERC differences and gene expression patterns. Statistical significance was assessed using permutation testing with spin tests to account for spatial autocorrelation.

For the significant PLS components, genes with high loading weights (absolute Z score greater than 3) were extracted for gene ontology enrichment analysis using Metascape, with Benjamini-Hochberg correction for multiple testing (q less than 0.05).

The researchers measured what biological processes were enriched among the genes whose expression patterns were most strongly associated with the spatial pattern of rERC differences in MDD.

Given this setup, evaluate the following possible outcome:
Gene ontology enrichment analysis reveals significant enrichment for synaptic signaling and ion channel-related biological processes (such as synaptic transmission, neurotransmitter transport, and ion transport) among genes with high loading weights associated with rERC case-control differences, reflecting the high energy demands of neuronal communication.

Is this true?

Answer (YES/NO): NO